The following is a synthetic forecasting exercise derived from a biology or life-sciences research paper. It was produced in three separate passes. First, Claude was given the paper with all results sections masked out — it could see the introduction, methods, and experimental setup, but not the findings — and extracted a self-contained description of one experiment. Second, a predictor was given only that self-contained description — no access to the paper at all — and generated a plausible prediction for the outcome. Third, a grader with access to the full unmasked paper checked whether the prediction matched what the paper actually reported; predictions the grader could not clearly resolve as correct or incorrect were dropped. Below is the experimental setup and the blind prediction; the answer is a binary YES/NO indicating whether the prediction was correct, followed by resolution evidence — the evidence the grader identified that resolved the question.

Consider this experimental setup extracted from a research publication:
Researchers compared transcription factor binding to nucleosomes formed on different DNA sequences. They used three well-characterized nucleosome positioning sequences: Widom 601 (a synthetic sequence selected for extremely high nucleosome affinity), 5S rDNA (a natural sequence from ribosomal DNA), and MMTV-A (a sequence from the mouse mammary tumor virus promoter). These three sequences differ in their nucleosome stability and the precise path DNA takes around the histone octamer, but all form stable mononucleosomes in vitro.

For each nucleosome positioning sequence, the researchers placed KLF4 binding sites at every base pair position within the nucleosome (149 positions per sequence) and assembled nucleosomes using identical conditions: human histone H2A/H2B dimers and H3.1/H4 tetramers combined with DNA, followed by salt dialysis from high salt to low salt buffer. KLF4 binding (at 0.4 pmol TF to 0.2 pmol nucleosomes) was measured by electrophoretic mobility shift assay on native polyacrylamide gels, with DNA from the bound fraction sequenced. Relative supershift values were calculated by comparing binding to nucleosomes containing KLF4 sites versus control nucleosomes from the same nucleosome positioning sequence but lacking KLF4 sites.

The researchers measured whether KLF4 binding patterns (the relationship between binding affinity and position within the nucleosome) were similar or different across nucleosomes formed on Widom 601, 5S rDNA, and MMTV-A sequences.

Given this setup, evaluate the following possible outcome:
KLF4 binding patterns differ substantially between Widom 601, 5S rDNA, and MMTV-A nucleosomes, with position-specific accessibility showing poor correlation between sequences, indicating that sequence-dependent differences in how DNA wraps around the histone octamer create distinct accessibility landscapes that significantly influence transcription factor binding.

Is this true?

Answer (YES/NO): YES